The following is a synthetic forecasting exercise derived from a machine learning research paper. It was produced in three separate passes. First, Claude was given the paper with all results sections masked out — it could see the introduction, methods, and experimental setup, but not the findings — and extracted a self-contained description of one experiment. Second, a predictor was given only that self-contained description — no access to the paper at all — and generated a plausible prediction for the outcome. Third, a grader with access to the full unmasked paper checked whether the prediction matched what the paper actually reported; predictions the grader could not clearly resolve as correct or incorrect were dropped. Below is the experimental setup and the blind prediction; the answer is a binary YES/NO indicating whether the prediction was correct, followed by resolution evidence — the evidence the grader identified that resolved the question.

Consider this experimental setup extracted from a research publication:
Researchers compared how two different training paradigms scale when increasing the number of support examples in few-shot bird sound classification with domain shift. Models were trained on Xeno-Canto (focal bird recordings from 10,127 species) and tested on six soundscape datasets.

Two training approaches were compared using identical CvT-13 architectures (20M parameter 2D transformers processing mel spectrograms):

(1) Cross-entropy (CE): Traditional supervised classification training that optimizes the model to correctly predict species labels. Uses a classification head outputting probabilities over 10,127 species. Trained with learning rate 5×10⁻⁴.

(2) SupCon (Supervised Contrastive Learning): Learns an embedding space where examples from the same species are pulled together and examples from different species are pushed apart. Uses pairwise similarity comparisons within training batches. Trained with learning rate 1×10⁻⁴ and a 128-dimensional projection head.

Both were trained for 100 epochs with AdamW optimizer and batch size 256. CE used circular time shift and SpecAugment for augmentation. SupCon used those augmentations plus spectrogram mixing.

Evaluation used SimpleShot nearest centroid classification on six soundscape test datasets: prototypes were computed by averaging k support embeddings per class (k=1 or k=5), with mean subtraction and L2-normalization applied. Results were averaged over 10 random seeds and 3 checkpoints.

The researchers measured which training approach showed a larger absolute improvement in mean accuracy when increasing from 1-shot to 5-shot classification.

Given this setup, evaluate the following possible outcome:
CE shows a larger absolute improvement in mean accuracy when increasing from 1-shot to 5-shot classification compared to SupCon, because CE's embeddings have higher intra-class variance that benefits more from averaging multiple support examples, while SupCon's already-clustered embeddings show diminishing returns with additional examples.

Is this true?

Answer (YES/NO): YES